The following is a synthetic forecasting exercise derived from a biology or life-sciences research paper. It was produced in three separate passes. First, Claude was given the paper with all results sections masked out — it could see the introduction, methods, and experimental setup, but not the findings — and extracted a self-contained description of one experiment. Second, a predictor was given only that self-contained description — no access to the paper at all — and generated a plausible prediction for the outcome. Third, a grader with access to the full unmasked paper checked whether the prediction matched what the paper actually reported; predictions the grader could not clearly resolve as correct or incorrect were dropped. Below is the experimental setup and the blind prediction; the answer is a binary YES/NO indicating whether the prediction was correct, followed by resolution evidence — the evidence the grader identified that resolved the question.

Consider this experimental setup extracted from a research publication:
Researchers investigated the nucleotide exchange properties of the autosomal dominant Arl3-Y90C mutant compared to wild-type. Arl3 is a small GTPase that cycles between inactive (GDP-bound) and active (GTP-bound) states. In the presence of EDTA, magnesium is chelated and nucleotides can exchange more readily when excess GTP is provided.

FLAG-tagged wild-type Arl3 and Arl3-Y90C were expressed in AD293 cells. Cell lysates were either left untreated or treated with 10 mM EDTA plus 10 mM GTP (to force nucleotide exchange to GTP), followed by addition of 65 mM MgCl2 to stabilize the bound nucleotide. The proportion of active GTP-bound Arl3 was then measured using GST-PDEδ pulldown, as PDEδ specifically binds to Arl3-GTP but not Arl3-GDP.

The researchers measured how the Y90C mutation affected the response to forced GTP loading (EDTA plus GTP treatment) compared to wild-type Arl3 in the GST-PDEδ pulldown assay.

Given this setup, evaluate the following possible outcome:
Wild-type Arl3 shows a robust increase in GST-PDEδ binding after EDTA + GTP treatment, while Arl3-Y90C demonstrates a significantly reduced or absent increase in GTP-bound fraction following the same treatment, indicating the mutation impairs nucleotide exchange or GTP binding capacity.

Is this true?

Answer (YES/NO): NO